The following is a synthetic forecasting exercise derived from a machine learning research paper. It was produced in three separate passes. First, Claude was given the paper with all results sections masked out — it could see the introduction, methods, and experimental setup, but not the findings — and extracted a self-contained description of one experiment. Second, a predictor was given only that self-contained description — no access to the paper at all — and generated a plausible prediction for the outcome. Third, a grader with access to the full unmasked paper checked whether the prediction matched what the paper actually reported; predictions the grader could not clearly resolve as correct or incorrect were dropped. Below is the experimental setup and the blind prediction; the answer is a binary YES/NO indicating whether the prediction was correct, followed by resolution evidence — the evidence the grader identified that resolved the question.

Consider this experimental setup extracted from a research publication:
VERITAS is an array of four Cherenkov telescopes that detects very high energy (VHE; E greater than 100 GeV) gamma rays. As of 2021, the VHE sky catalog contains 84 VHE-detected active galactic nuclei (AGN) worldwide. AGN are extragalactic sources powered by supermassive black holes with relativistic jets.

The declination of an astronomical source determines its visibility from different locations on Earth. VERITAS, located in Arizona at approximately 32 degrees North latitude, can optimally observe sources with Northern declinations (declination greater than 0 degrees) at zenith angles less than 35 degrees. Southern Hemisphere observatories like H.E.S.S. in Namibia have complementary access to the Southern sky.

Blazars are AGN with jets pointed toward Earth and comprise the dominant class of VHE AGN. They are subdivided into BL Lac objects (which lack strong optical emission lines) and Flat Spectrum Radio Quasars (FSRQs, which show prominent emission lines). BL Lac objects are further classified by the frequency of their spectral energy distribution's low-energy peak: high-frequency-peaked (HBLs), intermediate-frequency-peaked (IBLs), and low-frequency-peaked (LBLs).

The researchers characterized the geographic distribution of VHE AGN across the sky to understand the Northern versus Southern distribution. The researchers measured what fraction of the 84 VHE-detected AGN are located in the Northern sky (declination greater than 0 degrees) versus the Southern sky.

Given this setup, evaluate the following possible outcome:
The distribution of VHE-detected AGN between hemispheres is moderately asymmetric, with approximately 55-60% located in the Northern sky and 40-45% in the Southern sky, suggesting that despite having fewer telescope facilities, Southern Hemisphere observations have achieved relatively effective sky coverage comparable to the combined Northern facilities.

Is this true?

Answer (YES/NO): NO